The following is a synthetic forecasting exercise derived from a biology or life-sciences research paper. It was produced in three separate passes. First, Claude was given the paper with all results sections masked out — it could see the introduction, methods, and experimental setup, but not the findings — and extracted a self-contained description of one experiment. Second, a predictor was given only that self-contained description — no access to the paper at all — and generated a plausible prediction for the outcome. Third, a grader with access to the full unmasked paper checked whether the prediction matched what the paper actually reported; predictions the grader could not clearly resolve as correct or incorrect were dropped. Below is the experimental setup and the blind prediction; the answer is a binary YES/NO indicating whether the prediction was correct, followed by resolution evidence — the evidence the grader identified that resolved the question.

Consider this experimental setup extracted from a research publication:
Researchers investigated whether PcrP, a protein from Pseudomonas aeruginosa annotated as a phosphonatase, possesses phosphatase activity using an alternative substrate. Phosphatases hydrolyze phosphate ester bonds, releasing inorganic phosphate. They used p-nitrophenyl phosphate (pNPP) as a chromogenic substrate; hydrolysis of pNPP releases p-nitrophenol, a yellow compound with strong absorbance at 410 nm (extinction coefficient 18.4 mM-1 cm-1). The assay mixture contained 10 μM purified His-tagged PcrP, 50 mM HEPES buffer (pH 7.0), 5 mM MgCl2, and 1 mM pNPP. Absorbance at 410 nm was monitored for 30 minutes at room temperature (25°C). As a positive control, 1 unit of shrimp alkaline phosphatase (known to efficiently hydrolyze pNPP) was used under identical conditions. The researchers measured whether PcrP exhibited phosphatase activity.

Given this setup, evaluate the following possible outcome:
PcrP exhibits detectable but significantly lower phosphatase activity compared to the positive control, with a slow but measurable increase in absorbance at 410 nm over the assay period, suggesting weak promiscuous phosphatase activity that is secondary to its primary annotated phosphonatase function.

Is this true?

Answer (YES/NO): NO